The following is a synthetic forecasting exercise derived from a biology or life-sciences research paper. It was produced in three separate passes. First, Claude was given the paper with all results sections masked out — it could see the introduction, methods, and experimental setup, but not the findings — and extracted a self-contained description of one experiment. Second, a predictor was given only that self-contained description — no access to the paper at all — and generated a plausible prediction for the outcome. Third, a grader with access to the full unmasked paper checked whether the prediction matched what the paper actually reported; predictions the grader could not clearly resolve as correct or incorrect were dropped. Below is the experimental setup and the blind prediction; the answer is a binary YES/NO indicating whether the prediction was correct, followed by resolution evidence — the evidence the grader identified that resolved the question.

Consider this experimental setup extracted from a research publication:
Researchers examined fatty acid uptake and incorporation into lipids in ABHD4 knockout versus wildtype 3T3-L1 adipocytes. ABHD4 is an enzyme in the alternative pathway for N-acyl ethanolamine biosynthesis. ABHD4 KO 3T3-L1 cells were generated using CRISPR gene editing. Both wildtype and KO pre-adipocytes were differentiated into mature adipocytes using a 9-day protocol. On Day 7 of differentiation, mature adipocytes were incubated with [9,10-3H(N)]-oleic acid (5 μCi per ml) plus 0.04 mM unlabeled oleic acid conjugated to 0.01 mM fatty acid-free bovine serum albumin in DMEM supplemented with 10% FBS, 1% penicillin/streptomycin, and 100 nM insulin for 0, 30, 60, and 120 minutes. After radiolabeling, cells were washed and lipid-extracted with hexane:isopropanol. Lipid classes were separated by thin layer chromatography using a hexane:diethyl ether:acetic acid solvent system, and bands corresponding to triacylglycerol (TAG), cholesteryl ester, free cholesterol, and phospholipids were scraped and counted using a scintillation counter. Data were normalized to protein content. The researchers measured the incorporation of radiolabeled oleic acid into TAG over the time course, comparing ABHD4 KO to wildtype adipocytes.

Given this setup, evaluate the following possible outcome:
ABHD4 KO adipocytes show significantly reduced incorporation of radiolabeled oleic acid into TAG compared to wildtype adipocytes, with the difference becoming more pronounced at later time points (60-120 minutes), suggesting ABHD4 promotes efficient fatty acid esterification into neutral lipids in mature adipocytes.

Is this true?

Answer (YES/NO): NO